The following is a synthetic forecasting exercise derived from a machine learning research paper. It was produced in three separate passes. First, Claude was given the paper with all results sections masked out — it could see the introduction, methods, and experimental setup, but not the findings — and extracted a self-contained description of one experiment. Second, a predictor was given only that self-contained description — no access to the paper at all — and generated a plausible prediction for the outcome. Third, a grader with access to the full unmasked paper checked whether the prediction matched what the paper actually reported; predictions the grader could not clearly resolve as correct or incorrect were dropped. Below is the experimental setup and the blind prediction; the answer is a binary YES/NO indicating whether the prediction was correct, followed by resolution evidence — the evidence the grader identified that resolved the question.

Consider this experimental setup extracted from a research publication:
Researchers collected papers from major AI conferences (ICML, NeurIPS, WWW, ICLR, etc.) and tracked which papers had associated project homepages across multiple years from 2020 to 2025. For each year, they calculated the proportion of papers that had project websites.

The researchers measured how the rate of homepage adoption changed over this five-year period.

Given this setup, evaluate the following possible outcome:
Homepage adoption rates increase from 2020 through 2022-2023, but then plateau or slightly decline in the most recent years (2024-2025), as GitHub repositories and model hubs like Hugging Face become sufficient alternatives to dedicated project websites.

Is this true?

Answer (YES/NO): NO